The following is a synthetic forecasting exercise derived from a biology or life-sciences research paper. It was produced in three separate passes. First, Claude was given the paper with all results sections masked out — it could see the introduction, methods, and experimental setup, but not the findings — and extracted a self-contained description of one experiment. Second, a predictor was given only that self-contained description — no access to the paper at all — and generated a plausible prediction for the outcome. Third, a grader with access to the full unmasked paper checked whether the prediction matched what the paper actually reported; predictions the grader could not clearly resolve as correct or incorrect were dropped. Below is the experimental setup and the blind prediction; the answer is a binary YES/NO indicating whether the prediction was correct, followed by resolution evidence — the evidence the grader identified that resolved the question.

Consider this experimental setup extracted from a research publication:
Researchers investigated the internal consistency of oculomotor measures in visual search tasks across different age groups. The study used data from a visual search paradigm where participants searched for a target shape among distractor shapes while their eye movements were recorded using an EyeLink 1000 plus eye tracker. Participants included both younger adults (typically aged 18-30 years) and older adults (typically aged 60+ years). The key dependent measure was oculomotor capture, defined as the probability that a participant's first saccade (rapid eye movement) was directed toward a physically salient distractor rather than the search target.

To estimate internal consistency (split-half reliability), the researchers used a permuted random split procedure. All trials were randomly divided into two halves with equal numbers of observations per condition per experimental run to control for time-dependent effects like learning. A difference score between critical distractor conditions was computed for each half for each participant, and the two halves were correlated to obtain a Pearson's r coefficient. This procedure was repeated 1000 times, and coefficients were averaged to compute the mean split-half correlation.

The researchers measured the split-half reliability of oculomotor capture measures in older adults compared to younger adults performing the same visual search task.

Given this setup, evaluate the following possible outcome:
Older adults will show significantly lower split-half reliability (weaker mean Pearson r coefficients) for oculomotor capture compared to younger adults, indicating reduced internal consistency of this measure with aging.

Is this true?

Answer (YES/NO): NO